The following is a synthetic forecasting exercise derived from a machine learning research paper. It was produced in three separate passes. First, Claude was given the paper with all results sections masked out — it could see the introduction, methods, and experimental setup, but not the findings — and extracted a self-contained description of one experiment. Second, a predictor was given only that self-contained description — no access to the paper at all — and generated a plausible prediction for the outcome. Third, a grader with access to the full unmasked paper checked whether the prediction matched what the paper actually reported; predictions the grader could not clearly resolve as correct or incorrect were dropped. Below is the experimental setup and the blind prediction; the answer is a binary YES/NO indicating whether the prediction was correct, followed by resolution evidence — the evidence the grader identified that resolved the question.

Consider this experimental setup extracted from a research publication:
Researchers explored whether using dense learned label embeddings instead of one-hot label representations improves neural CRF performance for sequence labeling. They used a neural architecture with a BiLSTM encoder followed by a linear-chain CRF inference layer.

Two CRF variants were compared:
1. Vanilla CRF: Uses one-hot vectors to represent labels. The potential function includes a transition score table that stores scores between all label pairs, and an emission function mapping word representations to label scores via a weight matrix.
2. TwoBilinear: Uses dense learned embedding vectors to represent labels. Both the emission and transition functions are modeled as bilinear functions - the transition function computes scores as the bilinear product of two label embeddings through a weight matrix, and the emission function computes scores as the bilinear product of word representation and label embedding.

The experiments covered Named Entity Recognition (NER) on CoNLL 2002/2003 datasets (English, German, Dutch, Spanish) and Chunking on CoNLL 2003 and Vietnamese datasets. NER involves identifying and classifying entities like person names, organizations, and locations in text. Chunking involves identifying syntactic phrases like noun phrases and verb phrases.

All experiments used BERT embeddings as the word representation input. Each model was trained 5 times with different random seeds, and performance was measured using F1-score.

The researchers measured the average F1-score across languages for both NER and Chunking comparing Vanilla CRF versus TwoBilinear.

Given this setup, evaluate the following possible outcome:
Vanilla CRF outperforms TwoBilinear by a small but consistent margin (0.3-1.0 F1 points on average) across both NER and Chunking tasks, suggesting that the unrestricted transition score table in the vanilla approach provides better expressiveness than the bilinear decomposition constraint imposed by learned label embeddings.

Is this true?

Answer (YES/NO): NO